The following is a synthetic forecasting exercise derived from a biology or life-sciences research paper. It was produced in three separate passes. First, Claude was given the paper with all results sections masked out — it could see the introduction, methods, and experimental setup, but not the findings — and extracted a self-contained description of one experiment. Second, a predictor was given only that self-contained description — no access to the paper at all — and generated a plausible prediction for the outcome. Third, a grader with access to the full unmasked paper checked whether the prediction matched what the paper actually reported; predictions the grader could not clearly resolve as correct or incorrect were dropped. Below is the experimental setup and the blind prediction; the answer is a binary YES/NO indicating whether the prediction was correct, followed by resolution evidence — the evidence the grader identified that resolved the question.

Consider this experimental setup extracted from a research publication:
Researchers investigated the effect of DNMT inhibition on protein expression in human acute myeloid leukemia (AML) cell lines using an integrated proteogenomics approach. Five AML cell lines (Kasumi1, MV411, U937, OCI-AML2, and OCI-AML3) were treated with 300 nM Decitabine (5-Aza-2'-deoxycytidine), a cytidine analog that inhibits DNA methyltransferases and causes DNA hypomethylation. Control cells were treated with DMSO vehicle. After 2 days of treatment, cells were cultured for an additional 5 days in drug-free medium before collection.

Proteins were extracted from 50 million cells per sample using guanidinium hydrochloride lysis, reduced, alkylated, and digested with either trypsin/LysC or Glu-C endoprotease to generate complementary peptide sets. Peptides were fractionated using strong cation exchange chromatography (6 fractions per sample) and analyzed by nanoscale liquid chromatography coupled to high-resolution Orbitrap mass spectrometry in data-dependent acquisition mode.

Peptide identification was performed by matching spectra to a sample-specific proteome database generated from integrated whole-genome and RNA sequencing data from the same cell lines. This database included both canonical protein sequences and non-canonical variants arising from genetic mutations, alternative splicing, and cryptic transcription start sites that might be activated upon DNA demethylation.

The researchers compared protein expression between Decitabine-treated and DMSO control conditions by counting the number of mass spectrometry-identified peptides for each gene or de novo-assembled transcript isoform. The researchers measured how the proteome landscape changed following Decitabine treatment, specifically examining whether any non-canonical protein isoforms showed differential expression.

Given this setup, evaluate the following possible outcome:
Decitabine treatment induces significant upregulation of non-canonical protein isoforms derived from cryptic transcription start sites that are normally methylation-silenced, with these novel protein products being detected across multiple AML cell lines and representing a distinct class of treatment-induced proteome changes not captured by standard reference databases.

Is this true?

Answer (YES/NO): NO